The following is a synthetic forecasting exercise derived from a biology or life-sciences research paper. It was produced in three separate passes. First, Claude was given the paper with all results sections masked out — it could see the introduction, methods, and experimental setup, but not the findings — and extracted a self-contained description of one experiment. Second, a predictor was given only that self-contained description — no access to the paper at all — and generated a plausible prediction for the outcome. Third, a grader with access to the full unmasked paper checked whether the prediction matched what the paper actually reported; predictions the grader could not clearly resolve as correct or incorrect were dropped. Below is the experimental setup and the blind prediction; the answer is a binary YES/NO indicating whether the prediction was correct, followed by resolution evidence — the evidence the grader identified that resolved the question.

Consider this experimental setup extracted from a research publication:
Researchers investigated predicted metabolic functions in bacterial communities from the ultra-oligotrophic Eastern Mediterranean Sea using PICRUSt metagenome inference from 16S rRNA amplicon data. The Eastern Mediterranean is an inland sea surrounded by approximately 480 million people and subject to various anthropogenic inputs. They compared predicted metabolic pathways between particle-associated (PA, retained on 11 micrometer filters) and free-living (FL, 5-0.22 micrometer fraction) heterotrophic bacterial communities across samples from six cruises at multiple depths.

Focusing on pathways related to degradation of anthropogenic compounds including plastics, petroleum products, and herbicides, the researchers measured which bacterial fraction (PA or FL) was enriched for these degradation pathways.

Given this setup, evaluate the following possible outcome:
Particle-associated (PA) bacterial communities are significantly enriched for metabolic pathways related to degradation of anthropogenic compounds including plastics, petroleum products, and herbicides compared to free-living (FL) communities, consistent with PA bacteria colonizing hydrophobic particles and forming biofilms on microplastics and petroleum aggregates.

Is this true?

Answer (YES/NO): YES